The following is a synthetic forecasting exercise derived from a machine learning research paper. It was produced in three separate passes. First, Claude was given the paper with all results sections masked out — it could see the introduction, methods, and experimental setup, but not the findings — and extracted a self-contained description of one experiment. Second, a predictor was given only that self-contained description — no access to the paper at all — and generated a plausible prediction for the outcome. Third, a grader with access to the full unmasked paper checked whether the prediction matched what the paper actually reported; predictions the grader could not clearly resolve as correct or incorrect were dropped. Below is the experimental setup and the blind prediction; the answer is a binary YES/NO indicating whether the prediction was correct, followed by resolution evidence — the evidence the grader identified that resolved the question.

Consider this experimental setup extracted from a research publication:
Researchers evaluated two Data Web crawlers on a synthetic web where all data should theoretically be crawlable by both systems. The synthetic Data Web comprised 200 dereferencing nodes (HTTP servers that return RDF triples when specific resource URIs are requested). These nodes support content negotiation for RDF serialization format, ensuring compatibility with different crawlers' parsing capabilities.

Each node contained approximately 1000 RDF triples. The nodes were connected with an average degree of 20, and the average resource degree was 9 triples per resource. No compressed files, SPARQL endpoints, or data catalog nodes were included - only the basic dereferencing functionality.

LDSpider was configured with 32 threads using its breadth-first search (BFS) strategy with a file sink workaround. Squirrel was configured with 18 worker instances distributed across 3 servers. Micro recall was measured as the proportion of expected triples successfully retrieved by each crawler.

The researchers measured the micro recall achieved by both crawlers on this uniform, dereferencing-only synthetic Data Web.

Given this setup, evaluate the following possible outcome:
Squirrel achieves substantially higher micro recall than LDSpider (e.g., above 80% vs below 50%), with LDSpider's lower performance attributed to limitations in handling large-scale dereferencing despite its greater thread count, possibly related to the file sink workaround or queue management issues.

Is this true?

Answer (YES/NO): NO